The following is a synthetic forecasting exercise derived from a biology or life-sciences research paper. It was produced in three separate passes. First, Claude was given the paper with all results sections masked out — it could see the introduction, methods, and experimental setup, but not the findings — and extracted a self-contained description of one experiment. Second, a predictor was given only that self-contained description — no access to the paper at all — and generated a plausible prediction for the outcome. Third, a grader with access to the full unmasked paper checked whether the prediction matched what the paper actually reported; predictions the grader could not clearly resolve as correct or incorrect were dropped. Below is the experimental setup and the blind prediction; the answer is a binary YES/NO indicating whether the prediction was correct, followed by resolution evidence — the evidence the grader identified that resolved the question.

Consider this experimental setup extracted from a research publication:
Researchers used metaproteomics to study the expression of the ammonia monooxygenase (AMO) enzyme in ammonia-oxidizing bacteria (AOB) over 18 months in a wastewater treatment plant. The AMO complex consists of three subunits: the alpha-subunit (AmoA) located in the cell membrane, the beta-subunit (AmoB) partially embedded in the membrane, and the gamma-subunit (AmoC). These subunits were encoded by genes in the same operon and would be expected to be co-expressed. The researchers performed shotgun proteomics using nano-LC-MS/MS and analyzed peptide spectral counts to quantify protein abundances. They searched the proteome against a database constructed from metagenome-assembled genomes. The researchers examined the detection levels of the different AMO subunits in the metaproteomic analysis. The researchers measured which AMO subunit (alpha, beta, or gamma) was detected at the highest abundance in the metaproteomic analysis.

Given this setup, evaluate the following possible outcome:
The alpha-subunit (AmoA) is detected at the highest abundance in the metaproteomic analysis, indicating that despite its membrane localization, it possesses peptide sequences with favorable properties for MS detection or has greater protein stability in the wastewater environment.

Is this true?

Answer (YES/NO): NO